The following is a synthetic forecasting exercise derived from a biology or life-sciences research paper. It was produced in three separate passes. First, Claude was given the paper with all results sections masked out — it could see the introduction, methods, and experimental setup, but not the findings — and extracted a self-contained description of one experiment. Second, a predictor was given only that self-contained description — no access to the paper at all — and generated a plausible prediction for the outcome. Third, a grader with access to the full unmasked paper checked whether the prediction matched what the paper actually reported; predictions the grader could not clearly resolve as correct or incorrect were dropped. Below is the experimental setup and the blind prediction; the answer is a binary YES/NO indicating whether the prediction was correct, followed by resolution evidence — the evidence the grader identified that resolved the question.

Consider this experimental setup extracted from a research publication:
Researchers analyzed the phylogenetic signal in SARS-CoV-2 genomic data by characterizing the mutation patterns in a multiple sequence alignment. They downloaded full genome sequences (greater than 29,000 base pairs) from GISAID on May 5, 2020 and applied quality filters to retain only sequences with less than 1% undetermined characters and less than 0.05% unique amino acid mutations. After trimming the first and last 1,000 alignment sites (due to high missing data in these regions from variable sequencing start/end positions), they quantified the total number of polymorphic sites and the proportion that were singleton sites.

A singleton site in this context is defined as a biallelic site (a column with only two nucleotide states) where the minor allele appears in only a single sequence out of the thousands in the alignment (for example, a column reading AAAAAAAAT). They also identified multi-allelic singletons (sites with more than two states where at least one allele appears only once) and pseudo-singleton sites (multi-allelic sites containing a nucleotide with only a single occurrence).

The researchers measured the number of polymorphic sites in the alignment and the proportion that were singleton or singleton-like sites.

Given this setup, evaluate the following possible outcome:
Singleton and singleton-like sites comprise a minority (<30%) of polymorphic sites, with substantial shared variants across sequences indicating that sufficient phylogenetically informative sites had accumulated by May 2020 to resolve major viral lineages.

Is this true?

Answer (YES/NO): NO